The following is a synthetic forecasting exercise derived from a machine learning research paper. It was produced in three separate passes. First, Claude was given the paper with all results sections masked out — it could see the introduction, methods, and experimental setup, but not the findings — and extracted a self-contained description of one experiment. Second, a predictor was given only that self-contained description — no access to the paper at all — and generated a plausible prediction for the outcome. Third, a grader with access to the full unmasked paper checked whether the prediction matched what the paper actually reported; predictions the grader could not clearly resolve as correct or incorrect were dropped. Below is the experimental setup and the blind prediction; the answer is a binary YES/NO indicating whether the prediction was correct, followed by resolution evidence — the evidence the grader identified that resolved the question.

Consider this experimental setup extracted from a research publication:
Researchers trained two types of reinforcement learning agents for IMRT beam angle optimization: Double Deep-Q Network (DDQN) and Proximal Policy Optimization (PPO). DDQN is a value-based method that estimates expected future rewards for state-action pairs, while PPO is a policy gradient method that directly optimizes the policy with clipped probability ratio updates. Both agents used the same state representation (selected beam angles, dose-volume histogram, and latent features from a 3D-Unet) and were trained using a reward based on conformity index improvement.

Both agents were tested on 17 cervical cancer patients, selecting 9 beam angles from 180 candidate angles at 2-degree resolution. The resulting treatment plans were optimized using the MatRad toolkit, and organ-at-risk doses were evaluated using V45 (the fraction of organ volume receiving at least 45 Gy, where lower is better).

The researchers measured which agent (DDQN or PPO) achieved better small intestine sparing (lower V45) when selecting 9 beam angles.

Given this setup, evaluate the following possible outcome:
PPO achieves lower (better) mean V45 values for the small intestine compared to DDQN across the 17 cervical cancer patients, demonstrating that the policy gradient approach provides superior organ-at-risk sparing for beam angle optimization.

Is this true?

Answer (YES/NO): YES